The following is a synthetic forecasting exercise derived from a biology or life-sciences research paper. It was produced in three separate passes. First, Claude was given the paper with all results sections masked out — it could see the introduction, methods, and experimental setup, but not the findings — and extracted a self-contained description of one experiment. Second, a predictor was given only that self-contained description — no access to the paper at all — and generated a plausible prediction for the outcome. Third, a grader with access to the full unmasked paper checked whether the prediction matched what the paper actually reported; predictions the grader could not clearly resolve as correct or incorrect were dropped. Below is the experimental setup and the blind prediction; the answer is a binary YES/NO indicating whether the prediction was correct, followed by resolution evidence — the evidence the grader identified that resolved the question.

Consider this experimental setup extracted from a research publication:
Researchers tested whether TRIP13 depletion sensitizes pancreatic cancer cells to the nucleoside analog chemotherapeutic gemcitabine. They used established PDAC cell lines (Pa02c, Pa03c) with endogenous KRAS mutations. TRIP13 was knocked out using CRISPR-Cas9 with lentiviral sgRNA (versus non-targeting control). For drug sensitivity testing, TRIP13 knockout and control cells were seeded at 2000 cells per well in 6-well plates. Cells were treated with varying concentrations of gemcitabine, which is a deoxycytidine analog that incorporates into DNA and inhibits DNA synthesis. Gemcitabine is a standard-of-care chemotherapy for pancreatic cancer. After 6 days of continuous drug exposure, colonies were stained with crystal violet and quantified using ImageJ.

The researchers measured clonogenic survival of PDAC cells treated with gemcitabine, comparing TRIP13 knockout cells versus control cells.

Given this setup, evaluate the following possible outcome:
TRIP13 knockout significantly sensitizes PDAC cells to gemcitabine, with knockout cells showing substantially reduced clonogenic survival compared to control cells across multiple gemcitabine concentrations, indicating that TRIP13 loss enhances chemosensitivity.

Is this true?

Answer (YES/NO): YES